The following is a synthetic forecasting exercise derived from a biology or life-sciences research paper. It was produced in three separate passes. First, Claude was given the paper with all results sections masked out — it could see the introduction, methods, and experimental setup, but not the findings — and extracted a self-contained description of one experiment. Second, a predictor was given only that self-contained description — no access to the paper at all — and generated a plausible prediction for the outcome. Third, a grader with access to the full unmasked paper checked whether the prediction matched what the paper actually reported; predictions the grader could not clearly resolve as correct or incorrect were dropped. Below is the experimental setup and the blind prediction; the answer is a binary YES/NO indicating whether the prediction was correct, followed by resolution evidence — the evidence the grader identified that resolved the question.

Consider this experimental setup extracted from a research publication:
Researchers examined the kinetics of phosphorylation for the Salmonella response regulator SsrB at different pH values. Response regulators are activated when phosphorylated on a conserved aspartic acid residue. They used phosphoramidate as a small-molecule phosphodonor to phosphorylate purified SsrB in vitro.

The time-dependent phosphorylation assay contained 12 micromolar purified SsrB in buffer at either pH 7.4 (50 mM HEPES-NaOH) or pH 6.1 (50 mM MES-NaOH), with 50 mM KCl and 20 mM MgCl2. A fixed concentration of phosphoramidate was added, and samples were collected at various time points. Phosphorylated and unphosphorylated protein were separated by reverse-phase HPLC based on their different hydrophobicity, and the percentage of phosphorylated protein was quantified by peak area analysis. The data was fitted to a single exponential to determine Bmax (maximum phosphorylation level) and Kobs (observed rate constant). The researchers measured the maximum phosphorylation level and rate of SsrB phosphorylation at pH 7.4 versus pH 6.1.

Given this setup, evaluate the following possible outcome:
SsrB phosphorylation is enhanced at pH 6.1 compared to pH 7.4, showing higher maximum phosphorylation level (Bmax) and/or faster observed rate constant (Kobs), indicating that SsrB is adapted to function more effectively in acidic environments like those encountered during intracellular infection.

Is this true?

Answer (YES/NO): NO